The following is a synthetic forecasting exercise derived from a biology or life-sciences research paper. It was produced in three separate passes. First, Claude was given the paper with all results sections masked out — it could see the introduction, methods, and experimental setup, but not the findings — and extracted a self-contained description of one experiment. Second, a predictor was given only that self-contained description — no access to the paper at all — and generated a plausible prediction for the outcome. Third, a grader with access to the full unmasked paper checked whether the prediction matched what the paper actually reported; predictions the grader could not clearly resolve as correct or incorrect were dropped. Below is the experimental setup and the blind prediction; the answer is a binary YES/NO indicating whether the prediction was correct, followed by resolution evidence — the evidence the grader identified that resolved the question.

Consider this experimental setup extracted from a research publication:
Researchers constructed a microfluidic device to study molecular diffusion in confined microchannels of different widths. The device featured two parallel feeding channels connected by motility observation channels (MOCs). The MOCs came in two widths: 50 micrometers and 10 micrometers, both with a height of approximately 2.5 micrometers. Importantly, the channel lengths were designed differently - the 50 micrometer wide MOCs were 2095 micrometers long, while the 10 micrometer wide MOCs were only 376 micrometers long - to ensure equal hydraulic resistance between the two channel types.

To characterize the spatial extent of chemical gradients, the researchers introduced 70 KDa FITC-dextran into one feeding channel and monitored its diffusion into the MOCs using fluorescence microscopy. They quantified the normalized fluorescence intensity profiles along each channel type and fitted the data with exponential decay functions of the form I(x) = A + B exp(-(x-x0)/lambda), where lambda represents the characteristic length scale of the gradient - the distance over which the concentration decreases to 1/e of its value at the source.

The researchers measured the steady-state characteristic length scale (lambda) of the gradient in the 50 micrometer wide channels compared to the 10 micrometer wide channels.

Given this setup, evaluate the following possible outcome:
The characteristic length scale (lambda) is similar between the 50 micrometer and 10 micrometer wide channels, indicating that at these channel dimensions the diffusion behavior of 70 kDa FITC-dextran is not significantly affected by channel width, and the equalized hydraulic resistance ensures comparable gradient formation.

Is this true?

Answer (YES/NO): NO